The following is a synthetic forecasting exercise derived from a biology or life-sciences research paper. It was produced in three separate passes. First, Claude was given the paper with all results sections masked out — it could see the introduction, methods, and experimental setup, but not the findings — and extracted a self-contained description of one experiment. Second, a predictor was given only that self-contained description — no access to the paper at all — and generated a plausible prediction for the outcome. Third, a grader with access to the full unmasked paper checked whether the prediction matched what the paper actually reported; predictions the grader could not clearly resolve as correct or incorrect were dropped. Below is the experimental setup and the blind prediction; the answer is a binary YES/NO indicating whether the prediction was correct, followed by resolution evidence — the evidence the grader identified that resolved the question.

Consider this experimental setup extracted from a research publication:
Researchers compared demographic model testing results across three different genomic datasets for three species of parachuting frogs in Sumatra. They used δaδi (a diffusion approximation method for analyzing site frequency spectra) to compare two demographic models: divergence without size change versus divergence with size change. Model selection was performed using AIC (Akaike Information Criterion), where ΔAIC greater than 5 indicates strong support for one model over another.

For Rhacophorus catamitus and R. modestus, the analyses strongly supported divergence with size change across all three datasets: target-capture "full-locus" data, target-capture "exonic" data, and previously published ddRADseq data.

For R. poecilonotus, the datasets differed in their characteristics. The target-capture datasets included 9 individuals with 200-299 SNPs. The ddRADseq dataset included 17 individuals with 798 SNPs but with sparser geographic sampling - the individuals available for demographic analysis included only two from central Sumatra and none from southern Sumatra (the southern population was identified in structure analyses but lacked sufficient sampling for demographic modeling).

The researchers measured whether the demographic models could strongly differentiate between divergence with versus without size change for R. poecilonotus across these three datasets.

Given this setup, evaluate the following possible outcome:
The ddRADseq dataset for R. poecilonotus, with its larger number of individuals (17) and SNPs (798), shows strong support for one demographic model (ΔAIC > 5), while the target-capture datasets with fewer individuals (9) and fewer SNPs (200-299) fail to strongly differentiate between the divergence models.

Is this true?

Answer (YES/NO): NO